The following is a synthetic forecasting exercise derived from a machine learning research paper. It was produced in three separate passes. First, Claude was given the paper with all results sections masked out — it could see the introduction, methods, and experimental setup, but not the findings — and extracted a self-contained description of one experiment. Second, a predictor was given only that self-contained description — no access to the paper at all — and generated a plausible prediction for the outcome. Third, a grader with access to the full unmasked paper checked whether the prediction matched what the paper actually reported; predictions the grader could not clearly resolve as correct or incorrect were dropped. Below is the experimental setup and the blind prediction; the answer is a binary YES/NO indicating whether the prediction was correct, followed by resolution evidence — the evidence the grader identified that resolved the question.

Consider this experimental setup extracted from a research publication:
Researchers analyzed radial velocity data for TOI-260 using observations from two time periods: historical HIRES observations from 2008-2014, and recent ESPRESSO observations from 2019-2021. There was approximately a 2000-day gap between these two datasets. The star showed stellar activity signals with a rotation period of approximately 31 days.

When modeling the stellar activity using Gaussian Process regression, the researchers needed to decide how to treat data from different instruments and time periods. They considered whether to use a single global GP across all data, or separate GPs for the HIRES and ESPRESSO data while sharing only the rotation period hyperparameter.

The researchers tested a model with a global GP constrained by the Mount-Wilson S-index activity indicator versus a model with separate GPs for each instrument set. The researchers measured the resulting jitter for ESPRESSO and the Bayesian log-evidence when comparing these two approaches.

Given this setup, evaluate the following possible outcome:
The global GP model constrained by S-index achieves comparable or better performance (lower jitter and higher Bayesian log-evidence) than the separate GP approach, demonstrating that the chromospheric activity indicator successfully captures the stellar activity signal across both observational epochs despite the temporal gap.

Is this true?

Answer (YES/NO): NO